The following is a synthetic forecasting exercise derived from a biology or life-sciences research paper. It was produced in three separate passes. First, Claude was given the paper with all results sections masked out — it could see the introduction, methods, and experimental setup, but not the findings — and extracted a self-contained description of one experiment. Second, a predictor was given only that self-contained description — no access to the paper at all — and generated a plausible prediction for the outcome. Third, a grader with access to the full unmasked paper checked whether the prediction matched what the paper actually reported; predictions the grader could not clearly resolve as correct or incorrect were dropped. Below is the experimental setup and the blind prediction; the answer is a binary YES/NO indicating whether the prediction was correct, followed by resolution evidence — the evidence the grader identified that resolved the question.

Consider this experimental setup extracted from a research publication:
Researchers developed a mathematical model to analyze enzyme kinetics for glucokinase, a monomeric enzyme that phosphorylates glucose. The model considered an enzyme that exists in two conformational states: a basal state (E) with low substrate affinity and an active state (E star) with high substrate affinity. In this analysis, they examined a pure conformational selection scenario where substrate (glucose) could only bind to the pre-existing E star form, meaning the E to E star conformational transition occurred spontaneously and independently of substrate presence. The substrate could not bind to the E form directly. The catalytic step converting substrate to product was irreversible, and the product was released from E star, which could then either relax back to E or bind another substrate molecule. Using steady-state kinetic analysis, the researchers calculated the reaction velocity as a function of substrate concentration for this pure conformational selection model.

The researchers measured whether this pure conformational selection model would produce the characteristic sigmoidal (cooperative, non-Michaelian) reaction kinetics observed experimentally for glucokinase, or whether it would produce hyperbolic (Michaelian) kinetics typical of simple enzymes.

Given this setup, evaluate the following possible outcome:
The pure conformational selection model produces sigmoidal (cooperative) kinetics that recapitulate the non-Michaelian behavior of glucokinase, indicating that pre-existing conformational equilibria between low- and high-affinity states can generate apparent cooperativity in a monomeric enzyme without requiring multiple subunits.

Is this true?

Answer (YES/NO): NO